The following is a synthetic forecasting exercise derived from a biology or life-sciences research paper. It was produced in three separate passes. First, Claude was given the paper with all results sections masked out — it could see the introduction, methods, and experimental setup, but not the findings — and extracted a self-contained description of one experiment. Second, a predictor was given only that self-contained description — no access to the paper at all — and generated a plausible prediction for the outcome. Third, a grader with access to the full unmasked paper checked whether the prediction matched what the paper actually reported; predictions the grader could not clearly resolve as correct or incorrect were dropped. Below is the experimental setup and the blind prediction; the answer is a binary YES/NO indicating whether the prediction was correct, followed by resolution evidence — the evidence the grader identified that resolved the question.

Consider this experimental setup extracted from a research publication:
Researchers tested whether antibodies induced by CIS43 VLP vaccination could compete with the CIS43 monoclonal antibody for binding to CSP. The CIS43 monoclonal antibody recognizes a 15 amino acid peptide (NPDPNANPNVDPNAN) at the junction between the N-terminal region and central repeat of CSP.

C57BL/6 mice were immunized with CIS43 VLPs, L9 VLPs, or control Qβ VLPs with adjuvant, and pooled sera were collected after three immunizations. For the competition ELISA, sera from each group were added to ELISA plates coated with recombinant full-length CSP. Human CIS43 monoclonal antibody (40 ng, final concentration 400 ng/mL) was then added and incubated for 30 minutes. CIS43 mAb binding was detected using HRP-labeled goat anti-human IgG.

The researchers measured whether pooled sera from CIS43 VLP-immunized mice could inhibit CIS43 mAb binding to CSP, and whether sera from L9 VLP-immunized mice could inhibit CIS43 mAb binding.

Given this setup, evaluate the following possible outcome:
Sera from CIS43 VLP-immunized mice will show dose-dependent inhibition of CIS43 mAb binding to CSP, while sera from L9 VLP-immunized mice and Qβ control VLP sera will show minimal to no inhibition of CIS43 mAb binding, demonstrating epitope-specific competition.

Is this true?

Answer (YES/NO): NO